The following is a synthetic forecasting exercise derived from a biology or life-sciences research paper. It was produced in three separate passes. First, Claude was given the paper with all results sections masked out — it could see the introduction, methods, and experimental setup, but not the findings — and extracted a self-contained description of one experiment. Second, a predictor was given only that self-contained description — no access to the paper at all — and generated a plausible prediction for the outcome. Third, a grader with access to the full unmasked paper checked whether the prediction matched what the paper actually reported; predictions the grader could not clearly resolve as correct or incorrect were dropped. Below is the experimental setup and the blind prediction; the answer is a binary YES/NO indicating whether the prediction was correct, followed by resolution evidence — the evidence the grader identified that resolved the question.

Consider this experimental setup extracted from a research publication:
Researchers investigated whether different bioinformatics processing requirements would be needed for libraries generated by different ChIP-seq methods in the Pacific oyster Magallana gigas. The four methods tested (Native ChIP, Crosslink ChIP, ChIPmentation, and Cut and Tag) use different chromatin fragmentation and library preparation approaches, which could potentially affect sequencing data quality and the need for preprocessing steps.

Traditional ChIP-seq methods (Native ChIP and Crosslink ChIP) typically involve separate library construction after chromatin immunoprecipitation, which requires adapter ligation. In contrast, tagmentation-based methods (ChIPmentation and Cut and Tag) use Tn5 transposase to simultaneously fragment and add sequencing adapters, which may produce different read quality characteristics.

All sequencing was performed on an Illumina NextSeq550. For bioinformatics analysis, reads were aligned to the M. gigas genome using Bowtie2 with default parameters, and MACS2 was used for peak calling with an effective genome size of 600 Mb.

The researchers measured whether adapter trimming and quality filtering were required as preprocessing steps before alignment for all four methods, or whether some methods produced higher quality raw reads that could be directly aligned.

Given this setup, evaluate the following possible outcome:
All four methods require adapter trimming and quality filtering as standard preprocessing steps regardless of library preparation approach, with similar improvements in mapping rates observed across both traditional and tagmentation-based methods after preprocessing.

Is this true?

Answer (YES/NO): NO